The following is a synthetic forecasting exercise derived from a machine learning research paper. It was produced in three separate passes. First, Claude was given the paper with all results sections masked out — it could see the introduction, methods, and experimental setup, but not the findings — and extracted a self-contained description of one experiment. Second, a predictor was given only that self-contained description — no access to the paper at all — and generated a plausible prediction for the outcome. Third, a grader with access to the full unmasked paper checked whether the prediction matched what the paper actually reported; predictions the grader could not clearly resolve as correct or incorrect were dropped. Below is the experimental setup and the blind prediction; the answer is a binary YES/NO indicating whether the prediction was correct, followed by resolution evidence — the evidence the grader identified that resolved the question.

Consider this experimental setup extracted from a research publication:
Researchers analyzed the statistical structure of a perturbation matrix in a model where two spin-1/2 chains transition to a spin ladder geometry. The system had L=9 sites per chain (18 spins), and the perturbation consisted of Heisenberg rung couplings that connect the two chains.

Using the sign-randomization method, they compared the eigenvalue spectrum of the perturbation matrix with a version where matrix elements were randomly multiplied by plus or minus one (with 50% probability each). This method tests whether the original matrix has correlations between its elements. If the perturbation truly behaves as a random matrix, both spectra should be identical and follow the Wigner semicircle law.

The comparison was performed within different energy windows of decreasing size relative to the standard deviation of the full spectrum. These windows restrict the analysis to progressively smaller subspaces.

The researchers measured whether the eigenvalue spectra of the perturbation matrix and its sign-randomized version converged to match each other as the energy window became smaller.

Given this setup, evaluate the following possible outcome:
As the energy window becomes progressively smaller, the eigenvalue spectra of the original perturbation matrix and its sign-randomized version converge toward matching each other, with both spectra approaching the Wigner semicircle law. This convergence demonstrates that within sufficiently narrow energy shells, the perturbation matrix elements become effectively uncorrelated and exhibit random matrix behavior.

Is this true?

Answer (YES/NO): NO